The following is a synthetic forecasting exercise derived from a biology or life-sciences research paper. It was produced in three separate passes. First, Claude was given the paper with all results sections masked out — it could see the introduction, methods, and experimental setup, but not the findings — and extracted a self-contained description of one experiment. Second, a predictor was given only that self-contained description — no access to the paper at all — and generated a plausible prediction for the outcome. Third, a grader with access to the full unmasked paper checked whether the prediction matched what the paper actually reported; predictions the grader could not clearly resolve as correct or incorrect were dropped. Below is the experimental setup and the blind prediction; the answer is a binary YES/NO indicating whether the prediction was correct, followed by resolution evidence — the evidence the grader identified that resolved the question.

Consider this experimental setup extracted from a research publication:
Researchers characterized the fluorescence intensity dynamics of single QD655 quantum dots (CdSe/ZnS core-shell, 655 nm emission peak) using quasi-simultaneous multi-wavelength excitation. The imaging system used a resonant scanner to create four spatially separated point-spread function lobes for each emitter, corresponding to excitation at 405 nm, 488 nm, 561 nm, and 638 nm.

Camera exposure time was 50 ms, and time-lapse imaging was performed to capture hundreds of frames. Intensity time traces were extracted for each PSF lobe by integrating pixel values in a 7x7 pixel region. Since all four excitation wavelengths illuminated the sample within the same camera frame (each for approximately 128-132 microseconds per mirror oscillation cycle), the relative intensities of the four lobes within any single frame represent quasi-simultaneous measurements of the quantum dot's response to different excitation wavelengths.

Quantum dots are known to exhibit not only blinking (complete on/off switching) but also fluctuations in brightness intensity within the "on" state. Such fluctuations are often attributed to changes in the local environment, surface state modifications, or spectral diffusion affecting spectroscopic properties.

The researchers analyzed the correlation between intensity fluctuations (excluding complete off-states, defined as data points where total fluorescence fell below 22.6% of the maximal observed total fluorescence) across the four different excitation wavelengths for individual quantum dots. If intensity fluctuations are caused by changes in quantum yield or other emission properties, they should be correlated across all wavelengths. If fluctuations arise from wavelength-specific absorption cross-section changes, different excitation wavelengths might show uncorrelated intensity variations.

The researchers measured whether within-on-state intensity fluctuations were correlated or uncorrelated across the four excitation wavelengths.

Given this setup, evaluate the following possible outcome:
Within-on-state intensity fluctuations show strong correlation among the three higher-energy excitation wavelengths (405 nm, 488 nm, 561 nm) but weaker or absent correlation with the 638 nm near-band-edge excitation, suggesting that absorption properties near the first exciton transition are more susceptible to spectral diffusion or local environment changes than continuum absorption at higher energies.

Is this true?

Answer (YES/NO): NO